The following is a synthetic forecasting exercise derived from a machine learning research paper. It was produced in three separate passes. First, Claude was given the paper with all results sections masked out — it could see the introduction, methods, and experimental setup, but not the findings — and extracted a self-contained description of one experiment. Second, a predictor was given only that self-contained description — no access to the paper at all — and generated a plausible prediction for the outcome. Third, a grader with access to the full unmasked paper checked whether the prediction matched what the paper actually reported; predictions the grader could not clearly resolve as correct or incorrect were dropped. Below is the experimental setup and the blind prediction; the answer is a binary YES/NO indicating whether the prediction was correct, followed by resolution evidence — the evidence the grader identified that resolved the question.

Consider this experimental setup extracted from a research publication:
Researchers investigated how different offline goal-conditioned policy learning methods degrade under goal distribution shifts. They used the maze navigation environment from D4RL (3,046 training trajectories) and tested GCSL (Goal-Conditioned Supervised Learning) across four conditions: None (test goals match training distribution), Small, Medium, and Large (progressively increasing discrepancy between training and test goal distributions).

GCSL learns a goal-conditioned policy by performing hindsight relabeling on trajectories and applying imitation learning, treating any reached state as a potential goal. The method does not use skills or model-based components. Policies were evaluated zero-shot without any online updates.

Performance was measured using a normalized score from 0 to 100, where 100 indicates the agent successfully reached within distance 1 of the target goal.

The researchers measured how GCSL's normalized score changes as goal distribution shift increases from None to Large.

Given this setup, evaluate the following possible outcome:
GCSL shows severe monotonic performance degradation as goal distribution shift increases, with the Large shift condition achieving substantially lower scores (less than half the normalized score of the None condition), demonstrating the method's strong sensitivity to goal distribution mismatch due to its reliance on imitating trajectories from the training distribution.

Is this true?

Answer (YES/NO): YES